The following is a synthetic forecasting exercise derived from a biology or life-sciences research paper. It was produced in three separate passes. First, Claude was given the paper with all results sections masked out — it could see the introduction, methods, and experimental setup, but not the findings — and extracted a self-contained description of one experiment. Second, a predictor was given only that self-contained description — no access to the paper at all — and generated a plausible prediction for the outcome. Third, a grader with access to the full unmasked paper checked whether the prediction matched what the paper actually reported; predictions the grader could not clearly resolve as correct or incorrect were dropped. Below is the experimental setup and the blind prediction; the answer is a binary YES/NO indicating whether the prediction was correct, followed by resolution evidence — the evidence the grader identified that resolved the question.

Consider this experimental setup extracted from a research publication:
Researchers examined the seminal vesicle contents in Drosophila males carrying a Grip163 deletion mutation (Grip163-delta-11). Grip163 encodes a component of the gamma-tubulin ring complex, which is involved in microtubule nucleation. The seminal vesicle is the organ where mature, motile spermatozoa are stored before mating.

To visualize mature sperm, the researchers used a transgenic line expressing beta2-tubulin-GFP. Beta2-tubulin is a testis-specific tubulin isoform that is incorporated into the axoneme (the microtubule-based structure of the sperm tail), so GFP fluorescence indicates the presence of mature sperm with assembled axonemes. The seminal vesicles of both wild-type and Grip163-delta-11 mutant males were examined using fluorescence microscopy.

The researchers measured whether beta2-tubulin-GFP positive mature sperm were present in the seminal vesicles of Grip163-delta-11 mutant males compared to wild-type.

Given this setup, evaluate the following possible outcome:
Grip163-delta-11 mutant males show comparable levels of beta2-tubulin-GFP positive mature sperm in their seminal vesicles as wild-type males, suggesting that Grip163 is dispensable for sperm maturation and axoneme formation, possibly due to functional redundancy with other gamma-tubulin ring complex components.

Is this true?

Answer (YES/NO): NO